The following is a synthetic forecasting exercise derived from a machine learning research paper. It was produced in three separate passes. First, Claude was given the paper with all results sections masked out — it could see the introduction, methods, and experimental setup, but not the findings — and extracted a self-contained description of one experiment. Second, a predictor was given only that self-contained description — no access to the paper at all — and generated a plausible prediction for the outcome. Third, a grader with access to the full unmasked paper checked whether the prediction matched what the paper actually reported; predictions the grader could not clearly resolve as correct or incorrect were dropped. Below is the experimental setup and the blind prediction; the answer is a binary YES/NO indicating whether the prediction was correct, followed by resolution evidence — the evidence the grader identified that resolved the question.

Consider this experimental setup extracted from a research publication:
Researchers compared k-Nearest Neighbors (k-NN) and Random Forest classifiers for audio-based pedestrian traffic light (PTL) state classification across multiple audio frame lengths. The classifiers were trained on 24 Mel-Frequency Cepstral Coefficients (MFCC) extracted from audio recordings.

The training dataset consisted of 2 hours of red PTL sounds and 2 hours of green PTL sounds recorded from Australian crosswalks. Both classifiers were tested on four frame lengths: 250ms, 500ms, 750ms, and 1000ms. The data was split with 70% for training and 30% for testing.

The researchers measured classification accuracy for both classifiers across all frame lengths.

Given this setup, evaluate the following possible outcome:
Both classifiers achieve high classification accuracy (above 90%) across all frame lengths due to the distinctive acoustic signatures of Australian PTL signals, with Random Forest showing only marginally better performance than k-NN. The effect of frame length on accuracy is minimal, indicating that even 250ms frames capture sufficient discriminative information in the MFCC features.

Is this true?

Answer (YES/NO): NO